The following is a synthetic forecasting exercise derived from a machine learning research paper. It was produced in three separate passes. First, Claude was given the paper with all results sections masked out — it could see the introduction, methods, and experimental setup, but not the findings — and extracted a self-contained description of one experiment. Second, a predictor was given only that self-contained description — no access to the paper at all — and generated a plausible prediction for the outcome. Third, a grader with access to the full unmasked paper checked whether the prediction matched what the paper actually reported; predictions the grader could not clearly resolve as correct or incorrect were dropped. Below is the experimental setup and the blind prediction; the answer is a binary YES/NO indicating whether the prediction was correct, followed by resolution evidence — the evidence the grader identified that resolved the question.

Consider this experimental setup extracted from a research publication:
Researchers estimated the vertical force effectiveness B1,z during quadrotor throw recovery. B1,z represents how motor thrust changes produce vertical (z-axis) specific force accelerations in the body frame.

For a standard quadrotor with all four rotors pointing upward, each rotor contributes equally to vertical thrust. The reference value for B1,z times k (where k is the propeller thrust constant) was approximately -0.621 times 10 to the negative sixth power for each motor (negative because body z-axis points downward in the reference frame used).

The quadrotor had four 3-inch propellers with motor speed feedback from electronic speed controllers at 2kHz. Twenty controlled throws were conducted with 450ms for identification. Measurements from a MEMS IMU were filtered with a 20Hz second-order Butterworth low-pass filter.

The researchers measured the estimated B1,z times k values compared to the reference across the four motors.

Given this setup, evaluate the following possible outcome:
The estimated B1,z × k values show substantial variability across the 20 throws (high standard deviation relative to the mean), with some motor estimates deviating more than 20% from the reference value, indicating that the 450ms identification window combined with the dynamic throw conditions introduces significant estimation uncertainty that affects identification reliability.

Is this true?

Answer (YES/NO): NO